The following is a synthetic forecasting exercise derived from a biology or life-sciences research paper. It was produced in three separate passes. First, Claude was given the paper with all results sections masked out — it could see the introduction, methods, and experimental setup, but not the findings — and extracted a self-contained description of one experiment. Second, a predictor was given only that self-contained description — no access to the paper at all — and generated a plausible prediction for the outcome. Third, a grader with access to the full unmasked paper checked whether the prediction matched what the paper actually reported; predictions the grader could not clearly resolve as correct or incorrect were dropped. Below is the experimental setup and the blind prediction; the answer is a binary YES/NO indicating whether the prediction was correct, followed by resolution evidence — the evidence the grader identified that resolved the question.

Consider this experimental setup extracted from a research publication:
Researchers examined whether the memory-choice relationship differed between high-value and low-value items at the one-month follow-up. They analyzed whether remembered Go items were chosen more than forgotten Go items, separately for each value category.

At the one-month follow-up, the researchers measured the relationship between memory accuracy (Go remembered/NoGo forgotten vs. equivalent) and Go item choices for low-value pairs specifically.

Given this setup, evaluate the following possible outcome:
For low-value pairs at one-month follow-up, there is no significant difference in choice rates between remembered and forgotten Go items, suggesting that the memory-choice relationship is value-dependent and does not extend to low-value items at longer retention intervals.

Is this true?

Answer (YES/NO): YES